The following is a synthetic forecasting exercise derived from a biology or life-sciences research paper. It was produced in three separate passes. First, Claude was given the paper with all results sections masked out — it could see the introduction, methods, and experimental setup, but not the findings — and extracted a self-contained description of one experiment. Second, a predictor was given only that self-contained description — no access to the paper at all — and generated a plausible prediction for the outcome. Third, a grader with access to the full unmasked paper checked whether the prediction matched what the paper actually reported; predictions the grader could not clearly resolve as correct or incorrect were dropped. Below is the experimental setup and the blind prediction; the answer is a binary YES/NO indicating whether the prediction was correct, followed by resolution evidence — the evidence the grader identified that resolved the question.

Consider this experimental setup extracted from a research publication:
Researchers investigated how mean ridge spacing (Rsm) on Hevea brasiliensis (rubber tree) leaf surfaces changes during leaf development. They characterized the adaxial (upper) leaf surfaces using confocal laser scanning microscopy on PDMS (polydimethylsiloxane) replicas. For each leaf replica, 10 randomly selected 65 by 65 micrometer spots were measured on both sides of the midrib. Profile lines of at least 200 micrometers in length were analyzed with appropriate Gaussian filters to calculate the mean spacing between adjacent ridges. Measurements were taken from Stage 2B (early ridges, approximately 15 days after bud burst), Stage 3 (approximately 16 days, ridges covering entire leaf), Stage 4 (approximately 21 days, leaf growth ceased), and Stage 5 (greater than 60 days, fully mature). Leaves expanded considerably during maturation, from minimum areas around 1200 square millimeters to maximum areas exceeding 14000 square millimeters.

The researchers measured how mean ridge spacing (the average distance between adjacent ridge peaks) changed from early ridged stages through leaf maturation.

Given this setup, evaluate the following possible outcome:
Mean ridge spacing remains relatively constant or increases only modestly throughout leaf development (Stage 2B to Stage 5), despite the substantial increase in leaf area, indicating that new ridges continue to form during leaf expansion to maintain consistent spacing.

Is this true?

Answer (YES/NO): YES